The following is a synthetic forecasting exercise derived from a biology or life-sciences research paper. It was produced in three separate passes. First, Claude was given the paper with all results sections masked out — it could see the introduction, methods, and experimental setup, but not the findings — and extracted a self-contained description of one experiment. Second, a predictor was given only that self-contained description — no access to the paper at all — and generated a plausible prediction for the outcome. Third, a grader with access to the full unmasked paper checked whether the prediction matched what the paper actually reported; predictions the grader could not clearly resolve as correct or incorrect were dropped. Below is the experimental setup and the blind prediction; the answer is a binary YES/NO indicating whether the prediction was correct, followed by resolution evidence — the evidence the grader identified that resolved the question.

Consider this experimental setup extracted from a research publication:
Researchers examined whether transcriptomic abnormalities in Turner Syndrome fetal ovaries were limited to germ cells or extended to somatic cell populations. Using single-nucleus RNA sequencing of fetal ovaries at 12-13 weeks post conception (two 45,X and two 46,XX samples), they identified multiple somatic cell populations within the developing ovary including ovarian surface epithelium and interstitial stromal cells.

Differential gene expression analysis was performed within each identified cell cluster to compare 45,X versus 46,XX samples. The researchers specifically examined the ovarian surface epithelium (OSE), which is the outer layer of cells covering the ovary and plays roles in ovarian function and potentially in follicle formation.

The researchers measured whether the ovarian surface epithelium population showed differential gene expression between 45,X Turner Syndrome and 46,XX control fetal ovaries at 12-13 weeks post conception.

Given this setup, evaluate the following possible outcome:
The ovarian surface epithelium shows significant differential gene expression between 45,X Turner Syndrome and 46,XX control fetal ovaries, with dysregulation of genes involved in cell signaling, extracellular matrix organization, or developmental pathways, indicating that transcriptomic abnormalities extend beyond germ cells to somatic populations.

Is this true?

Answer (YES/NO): YES